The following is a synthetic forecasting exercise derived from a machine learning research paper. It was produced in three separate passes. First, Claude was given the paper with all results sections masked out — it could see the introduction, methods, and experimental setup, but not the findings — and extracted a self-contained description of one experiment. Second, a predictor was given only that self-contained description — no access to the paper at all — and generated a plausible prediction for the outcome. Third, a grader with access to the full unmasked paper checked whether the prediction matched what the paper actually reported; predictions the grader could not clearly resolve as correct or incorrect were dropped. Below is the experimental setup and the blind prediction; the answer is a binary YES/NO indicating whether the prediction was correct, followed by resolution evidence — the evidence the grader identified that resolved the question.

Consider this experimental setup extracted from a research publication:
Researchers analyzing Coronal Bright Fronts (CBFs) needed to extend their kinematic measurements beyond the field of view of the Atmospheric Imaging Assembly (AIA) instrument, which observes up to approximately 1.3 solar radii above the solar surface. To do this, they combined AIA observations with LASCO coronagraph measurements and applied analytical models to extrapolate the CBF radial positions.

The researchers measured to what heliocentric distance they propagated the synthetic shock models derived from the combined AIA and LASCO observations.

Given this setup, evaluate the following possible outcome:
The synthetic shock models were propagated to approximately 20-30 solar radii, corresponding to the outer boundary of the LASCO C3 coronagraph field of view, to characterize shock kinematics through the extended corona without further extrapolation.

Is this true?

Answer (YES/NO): NO